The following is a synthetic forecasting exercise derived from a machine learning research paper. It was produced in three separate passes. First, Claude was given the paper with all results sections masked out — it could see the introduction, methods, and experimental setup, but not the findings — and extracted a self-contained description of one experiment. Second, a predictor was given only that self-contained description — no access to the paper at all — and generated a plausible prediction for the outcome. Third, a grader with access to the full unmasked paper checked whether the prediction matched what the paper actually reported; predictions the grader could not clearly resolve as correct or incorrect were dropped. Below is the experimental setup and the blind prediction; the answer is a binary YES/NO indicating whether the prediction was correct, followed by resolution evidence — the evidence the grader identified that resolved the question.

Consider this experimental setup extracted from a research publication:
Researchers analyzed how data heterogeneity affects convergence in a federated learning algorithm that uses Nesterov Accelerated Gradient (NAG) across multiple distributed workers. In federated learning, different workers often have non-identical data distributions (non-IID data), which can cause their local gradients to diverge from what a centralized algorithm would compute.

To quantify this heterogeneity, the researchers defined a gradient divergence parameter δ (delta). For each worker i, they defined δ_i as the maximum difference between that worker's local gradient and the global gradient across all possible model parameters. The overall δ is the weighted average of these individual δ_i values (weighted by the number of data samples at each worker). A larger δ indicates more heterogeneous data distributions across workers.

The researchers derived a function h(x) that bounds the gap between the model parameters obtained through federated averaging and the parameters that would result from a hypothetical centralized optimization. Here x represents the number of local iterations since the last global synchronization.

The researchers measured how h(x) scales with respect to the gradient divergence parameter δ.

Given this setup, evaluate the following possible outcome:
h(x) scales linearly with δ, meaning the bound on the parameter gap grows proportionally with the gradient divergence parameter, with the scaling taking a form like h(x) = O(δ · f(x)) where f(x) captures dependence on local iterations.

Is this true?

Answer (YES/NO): YES